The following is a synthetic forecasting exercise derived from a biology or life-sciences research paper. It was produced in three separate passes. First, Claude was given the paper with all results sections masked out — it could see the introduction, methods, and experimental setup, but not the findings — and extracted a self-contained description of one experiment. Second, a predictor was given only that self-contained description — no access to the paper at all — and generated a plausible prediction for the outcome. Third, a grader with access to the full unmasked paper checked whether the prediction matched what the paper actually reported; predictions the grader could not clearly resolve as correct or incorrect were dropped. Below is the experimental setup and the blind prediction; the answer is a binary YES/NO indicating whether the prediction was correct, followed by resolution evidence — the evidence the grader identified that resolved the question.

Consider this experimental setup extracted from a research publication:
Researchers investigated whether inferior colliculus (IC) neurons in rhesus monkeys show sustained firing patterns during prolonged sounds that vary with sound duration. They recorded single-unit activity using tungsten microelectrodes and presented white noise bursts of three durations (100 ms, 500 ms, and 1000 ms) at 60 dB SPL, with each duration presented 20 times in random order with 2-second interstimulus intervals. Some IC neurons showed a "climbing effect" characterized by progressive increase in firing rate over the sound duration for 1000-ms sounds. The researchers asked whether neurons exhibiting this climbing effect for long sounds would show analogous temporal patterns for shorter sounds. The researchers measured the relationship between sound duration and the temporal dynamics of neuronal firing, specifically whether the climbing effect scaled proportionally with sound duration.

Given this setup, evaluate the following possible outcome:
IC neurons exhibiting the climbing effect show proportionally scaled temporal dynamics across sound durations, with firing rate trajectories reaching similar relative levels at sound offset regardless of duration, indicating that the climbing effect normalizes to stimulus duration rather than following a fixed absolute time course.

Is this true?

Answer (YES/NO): NO